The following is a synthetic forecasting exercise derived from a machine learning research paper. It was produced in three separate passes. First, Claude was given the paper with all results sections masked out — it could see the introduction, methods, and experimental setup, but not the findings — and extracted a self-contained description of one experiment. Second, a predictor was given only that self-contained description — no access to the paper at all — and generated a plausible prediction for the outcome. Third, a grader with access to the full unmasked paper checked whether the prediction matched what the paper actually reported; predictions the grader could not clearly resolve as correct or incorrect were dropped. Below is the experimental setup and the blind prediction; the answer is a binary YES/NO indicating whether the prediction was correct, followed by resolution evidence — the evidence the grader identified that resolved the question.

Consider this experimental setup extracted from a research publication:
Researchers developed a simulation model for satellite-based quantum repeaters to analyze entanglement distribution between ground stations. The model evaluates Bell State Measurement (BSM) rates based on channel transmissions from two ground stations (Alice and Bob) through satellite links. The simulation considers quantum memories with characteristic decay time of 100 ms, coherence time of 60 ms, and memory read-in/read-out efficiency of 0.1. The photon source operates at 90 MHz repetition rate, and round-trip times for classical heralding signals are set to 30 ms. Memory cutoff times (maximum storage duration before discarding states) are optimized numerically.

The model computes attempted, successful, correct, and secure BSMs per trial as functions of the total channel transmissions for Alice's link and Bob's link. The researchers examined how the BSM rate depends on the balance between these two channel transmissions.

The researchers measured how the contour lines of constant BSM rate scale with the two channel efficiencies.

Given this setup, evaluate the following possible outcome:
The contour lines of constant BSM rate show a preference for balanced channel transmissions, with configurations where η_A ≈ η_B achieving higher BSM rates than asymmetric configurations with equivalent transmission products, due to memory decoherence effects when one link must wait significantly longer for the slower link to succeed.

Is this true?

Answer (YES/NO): YES